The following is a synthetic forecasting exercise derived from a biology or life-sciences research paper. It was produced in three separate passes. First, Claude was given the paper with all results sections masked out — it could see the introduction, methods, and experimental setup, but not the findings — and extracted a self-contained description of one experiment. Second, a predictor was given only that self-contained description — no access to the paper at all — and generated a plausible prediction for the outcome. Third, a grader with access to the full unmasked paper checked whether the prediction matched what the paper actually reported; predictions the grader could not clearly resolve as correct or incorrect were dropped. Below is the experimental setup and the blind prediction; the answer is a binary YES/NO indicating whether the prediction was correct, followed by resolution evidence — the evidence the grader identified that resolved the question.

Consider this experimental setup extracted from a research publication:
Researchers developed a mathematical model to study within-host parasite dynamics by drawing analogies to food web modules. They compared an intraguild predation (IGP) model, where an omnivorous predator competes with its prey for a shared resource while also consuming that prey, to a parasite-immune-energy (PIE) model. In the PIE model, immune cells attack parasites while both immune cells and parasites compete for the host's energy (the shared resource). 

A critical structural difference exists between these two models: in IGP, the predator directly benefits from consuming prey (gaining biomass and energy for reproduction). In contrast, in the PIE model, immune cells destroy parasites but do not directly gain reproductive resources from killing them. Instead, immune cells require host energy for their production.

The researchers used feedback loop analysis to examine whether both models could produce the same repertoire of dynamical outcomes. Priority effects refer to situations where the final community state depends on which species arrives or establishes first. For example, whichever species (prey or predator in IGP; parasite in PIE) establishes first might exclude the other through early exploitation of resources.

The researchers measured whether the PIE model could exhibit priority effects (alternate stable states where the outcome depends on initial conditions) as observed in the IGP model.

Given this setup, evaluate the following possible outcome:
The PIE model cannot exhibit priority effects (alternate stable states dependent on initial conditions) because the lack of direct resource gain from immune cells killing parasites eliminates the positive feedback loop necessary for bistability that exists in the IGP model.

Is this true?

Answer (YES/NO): YES